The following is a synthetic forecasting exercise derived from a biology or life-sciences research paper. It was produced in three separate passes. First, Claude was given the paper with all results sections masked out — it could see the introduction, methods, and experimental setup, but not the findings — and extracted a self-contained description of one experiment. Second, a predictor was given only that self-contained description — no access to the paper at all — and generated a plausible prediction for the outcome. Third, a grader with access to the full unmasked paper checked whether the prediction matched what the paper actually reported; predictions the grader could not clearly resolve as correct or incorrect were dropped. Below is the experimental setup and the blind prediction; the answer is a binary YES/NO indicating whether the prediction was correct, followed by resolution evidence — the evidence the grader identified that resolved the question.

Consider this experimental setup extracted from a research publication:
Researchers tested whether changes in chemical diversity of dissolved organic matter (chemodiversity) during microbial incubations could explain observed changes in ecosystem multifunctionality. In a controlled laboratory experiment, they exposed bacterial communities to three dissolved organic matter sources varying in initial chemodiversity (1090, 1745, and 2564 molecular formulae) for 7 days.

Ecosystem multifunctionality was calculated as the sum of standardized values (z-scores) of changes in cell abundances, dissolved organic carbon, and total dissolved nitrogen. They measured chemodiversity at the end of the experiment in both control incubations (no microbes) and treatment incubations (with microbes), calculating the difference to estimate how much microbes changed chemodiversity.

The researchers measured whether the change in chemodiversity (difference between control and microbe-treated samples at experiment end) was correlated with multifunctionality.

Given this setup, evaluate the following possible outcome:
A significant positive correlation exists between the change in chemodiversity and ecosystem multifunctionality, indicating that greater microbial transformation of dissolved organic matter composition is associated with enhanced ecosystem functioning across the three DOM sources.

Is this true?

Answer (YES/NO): NO